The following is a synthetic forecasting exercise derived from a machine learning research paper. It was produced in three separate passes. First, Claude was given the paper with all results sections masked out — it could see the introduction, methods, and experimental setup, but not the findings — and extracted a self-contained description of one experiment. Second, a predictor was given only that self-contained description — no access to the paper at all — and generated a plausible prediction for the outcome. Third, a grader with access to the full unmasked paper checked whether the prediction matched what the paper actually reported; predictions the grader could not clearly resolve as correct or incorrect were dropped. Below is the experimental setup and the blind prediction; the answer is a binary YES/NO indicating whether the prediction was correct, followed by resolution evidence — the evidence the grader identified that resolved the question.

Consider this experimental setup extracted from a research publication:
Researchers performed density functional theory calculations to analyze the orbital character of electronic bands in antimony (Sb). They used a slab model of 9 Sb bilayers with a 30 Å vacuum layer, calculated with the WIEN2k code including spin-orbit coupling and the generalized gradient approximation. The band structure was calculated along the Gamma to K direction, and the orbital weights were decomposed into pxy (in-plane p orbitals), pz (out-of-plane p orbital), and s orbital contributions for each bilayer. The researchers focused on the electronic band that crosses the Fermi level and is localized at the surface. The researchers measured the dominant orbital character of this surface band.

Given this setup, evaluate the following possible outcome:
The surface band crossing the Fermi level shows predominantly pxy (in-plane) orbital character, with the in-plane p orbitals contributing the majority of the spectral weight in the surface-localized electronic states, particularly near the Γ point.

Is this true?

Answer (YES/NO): NO